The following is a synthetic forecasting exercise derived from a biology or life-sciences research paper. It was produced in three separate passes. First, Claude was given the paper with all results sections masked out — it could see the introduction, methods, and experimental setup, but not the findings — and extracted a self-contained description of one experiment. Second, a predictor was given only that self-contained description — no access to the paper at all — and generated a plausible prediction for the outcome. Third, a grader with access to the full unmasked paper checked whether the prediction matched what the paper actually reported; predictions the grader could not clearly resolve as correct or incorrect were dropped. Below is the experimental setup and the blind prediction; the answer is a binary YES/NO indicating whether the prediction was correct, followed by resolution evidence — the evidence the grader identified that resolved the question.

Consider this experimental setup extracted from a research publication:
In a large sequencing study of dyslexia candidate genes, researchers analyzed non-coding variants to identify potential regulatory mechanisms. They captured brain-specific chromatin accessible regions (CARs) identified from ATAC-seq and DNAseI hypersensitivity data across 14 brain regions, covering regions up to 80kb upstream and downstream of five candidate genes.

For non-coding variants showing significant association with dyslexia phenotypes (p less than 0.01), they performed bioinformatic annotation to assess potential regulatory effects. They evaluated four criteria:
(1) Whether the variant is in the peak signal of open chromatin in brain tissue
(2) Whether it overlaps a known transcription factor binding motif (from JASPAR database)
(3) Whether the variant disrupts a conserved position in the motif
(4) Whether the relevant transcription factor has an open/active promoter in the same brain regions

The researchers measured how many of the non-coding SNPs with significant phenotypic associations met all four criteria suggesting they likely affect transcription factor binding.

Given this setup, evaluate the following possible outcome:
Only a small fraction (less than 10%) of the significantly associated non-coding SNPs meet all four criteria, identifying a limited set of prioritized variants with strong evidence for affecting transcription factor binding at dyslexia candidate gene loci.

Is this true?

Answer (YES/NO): NO